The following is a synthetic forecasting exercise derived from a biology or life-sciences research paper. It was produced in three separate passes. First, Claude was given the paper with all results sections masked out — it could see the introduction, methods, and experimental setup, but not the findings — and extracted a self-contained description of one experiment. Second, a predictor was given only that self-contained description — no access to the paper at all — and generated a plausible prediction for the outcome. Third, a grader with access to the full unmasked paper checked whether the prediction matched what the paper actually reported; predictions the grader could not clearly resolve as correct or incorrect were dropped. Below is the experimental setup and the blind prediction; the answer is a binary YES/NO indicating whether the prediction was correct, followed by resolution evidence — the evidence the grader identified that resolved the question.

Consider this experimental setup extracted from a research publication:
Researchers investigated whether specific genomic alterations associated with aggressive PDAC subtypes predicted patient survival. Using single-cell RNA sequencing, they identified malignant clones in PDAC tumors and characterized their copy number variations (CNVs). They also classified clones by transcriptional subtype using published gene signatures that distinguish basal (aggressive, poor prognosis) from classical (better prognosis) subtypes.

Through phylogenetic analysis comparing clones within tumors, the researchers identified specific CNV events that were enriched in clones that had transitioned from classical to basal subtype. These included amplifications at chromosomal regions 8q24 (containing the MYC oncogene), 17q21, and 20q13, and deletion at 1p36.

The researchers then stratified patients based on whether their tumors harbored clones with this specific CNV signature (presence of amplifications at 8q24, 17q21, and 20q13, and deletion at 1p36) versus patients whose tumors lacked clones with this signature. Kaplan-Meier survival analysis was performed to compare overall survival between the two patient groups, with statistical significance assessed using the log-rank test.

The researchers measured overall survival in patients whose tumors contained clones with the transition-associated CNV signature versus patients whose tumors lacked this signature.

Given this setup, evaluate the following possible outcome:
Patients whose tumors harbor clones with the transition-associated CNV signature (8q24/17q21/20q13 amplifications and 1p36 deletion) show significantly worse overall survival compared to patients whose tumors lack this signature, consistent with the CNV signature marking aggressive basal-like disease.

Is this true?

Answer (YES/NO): YES